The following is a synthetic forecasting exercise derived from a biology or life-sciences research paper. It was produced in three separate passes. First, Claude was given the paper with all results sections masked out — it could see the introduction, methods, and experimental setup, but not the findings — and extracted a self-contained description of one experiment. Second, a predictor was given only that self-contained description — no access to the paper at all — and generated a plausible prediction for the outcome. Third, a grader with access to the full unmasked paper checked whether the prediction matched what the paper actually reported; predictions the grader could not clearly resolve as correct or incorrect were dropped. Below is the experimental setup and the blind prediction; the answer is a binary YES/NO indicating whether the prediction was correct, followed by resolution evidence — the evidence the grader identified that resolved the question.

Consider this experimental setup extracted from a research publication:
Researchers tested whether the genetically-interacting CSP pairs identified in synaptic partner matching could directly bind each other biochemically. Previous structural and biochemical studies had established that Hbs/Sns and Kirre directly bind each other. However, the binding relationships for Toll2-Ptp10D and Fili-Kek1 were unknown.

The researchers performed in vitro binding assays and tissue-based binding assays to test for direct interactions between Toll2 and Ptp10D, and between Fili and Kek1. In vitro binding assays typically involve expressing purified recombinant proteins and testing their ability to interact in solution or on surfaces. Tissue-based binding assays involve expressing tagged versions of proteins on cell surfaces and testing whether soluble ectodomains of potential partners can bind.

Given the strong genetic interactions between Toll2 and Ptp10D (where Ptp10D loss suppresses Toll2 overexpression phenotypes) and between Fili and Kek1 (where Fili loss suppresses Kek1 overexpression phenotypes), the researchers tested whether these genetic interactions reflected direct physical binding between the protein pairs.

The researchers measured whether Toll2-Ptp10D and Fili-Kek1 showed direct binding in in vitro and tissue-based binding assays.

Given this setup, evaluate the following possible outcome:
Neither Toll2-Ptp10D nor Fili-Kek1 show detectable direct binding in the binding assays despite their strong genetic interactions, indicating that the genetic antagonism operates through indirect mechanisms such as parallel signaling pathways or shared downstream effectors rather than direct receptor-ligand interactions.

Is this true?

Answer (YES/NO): YES